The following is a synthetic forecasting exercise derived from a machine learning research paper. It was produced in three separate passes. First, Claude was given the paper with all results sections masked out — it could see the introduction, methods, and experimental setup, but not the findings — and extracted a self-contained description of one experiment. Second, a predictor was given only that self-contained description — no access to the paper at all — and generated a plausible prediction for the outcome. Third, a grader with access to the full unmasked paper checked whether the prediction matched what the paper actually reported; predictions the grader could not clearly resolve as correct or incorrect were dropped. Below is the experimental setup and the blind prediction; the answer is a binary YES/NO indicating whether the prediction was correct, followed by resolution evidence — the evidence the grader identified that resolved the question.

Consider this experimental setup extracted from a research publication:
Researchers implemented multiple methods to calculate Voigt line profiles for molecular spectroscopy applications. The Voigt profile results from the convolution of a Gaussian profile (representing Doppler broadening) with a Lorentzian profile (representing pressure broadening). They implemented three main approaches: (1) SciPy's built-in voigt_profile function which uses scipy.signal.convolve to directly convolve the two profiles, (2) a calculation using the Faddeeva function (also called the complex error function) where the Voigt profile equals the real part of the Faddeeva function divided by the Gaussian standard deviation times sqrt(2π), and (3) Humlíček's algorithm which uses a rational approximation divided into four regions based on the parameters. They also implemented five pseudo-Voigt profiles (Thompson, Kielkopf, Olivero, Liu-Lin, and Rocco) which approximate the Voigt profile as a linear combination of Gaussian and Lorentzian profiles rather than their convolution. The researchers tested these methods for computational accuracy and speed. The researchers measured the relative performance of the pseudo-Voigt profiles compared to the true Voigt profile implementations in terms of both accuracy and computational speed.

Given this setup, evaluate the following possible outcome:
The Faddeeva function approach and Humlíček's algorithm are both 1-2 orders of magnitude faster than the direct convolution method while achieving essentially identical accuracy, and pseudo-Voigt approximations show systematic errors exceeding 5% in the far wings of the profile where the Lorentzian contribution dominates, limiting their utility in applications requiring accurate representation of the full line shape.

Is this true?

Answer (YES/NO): NO